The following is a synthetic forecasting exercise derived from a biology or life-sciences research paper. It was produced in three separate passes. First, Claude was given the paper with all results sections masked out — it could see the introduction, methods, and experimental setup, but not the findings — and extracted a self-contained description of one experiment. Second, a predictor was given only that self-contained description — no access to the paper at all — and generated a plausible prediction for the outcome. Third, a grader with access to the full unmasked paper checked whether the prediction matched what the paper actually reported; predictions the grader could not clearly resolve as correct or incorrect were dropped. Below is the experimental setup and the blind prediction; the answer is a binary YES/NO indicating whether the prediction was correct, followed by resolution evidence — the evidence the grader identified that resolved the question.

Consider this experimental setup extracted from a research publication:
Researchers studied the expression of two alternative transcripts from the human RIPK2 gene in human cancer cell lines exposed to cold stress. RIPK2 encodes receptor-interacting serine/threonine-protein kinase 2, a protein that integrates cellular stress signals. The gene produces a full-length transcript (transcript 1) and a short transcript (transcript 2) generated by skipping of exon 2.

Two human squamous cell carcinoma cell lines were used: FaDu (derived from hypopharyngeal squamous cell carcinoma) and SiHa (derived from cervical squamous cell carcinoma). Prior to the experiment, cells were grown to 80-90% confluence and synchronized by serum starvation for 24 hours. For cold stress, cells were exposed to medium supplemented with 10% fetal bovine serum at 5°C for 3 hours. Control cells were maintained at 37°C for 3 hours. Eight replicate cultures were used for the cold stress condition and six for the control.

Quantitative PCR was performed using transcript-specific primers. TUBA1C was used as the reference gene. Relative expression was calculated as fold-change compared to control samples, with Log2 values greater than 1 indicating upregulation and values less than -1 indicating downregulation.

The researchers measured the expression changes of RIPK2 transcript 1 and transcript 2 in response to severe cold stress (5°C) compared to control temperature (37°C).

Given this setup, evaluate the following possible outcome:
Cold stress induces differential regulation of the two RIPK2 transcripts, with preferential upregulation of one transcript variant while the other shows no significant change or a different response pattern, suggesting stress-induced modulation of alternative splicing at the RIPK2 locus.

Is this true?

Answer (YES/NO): YES